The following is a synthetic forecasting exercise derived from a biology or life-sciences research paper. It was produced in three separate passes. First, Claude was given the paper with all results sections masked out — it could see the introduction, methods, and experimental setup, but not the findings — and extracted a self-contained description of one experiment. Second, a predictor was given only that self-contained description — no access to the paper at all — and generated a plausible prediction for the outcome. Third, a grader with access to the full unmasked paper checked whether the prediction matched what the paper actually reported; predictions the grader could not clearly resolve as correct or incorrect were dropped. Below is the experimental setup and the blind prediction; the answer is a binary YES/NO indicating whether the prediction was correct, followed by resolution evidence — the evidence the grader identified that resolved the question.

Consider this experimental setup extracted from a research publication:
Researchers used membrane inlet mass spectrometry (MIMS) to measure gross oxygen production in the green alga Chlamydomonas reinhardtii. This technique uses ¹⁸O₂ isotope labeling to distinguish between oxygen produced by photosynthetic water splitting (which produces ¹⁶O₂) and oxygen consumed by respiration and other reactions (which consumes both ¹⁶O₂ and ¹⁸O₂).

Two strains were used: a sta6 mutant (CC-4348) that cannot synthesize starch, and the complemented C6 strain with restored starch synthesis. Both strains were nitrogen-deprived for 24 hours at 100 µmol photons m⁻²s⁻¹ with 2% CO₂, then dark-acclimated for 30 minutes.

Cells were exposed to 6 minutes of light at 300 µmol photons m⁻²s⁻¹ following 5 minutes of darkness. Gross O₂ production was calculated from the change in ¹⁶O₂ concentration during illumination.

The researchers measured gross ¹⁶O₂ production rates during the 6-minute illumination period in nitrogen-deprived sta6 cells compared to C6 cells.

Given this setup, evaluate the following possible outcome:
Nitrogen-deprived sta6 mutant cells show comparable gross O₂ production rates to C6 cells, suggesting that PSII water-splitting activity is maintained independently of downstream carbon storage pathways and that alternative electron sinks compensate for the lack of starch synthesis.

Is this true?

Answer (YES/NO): NO